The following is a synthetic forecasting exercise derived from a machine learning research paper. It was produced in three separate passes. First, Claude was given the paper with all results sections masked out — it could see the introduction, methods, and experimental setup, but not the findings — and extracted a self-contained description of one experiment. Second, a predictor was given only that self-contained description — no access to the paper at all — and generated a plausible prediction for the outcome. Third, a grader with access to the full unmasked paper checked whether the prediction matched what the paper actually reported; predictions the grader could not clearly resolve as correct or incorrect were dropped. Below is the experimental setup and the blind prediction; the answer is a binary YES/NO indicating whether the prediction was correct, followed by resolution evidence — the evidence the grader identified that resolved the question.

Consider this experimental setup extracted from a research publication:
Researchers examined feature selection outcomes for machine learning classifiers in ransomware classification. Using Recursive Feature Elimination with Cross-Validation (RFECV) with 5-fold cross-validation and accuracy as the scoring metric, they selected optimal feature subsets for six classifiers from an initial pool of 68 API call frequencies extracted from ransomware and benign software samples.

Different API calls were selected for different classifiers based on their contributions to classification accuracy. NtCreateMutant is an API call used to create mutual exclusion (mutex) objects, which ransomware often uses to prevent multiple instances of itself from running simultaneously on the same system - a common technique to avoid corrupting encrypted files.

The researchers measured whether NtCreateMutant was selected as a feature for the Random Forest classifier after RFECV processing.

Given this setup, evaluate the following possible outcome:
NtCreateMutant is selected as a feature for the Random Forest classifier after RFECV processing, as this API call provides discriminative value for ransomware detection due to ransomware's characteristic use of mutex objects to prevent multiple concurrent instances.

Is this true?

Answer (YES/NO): NO